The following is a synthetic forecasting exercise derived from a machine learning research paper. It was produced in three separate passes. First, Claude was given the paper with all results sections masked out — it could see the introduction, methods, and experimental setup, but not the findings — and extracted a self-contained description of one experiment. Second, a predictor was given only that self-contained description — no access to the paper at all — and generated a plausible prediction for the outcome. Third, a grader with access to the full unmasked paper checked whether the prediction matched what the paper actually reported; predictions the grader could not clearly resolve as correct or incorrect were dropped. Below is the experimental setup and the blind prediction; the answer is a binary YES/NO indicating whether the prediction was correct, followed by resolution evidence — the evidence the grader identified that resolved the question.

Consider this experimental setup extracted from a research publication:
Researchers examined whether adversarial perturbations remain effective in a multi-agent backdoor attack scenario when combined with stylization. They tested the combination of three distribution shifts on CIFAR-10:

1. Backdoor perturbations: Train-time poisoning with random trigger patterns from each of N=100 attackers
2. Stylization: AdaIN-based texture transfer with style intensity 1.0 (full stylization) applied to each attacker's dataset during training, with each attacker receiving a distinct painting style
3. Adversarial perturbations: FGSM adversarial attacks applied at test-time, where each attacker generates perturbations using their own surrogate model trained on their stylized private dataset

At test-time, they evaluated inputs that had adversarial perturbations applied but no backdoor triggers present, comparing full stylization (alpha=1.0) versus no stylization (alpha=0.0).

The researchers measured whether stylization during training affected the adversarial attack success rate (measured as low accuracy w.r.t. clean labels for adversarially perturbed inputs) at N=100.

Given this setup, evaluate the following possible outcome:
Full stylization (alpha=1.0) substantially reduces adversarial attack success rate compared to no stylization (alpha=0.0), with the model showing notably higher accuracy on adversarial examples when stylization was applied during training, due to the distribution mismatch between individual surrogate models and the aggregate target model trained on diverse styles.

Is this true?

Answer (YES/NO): NO